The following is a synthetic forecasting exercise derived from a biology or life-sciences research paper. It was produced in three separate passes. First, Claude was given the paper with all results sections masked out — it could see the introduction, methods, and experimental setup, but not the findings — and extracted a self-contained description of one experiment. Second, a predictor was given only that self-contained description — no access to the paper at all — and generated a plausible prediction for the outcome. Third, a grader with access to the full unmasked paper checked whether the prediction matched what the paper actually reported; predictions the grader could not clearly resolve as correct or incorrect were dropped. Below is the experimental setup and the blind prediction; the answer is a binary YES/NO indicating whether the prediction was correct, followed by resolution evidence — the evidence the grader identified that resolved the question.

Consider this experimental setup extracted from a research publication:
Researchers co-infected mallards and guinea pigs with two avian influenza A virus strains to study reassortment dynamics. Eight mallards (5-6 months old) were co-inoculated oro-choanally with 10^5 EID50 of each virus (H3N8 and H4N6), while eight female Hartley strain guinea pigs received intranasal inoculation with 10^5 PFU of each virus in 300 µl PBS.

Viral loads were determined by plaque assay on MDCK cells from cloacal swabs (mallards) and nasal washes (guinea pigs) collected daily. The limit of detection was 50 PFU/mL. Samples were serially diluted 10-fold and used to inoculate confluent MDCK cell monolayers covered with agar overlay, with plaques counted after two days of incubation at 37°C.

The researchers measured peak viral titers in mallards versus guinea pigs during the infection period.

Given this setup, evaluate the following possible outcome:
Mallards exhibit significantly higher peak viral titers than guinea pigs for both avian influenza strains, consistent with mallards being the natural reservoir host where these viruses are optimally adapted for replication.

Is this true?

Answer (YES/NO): NO